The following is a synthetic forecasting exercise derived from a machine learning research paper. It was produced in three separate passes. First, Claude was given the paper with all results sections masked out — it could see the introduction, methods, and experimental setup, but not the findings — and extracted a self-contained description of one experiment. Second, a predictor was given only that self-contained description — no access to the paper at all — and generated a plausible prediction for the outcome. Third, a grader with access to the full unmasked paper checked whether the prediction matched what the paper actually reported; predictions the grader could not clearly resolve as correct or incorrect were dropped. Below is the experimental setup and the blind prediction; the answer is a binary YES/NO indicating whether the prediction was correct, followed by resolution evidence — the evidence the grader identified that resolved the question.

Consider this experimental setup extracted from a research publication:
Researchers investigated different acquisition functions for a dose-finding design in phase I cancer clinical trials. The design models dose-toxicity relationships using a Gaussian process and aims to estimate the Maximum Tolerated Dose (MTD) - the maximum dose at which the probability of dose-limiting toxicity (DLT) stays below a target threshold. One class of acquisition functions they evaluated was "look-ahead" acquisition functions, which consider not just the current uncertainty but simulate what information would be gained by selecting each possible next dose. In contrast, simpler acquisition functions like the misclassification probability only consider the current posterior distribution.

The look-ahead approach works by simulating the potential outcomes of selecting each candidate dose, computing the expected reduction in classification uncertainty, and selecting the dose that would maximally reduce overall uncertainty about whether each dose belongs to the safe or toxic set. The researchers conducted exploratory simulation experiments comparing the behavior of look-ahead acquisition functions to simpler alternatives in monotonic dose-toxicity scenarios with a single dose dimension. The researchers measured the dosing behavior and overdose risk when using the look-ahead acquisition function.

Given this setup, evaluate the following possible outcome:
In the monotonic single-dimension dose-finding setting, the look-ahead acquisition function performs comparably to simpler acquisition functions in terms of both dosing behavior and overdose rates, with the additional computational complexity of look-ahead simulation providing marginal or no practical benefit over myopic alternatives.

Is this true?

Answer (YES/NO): NO